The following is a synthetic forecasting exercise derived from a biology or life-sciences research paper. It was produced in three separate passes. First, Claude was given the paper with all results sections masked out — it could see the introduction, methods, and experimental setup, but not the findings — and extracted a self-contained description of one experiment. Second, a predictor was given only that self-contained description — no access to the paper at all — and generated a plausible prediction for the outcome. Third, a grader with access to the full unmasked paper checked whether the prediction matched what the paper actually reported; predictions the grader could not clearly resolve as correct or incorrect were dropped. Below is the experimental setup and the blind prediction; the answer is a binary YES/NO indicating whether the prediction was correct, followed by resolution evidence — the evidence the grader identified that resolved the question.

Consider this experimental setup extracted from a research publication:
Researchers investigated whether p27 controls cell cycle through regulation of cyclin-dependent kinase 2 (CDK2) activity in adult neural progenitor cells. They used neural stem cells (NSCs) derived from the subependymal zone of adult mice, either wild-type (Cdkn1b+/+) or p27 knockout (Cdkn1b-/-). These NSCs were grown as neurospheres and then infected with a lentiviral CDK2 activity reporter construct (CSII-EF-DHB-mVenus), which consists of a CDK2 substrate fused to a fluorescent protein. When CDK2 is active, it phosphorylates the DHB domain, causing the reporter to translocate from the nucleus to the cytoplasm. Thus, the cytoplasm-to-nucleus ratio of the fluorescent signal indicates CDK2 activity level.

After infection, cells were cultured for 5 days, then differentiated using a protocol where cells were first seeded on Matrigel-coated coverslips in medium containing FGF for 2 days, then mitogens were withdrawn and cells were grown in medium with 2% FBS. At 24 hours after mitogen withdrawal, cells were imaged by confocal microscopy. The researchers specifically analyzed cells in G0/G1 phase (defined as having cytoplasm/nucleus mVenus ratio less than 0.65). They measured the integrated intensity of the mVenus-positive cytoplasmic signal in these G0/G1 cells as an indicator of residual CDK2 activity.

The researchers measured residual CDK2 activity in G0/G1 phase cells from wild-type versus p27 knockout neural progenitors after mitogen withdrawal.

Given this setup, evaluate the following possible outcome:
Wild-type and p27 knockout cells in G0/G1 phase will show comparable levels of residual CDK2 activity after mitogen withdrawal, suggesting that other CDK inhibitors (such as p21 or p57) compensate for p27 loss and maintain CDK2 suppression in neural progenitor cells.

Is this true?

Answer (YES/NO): NO